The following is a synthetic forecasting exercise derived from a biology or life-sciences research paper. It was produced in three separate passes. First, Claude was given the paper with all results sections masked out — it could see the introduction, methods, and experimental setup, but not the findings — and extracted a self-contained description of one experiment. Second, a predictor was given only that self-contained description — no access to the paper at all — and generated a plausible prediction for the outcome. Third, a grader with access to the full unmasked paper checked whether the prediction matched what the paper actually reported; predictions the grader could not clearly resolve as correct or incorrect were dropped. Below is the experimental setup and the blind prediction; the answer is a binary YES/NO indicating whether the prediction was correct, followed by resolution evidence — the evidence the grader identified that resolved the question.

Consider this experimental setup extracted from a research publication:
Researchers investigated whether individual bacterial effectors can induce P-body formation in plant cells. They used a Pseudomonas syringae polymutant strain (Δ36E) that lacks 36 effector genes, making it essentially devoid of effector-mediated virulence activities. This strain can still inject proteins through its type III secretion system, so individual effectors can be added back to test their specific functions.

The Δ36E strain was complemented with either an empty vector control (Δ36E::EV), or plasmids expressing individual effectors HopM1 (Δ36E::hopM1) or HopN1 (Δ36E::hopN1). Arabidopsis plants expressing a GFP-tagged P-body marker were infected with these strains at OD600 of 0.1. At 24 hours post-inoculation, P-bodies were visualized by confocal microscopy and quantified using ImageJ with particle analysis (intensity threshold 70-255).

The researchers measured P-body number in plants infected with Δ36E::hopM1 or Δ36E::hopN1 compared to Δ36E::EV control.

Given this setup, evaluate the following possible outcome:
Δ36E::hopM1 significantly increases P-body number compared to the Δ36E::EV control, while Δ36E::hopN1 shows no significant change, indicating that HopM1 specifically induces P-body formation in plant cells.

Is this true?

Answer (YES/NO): NO